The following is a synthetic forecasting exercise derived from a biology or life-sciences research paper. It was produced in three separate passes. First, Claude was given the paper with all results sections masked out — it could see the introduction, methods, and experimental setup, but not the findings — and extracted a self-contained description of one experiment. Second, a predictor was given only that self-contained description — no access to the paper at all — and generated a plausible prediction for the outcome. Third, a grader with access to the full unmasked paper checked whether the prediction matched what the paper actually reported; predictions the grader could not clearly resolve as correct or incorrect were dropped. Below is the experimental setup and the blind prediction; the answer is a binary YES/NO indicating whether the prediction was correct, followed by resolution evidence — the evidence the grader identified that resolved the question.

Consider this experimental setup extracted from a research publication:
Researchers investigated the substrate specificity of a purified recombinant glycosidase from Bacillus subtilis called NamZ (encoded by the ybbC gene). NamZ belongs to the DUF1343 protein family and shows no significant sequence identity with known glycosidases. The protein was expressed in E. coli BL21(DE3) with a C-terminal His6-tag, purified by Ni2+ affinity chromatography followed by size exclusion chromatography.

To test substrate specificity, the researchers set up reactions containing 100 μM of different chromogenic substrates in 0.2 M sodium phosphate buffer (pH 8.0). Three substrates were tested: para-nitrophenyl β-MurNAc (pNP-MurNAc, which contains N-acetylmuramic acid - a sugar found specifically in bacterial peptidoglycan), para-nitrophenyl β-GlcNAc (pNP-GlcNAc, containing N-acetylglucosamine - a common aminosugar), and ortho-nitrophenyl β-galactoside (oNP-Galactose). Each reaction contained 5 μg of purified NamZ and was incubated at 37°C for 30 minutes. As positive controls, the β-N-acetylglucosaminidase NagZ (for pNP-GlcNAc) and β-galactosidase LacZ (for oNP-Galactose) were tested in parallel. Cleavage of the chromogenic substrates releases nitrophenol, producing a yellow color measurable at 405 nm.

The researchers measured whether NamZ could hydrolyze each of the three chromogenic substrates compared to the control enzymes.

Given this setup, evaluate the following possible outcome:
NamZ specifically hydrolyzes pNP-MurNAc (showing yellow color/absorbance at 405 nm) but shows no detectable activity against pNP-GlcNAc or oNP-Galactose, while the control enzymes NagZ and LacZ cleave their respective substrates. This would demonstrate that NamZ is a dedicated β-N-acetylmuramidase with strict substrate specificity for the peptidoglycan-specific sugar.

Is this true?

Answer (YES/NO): YES